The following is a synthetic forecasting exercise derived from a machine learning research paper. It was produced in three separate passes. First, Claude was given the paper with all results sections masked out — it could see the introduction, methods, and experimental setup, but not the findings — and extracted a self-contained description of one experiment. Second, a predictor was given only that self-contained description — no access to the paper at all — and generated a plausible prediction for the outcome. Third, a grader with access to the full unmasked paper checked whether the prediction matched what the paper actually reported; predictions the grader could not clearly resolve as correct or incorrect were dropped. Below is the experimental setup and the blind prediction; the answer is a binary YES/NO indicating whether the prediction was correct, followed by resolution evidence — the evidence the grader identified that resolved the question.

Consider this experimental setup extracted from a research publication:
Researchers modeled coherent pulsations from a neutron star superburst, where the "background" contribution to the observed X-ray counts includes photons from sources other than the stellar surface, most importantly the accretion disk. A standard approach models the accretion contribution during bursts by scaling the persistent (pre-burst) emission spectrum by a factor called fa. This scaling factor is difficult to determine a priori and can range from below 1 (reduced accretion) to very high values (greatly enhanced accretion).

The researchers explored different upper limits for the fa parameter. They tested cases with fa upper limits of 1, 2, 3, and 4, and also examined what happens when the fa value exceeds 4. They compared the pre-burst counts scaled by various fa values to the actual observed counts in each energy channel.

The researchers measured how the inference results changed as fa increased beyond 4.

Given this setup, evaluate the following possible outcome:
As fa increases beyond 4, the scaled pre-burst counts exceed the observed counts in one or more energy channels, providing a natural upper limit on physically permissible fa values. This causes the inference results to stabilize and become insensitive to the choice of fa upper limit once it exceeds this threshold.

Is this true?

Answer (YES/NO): YES